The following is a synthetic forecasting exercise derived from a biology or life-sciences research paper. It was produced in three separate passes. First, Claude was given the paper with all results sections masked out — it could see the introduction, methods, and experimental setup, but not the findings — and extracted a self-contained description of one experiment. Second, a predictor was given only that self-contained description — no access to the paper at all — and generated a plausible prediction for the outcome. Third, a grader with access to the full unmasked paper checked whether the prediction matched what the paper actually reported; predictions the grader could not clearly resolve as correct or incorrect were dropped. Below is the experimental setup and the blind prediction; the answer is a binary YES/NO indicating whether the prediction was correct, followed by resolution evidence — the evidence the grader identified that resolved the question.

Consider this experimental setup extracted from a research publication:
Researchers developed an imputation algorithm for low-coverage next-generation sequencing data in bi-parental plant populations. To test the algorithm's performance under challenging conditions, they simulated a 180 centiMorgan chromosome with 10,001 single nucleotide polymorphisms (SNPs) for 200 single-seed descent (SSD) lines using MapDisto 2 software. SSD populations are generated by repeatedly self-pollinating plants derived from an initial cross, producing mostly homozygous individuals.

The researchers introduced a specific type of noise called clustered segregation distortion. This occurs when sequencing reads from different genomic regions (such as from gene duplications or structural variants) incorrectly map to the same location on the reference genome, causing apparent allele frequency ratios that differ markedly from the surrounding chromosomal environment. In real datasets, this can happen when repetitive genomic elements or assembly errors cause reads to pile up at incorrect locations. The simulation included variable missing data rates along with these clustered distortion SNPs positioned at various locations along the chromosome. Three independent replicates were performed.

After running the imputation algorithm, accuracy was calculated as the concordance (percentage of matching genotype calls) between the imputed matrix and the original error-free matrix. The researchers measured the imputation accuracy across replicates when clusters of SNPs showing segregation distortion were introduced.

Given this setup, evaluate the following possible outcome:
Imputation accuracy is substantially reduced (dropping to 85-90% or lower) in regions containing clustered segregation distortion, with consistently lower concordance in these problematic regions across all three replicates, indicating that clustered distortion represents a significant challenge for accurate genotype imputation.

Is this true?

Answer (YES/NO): NO